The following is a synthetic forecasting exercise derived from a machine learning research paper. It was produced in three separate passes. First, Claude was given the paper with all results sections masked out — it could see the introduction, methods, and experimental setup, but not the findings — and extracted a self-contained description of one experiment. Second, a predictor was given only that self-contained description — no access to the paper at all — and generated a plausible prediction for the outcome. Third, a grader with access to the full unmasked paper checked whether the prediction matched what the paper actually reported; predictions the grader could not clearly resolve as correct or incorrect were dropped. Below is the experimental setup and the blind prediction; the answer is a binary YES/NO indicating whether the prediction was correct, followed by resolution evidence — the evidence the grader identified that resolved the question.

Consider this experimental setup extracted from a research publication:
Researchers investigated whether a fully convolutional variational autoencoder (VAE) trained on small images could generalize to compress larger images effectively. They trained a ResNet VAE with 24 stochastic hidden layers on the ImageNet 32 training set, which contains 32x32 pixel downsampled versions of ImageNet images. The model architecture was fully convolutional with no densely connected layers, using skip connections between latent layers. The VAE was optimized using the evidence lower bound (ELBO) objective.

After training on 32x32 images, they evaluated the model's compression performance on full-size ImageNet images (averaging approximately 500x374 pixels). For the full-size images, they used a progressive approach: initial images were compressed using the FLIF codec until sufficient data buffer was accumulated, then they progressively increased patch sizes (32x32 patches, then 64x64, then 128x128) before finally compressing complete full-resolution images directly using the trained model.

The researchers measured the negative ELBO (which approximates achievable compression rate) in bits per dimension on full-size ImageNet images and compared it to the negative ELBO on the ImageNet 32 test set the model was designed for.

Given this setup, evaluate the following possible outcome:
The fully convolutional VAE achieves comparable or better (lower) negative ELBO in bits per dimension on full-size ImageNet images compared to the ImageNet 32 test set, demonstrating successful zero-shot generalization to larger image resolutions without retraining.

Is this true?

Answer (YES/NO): YES